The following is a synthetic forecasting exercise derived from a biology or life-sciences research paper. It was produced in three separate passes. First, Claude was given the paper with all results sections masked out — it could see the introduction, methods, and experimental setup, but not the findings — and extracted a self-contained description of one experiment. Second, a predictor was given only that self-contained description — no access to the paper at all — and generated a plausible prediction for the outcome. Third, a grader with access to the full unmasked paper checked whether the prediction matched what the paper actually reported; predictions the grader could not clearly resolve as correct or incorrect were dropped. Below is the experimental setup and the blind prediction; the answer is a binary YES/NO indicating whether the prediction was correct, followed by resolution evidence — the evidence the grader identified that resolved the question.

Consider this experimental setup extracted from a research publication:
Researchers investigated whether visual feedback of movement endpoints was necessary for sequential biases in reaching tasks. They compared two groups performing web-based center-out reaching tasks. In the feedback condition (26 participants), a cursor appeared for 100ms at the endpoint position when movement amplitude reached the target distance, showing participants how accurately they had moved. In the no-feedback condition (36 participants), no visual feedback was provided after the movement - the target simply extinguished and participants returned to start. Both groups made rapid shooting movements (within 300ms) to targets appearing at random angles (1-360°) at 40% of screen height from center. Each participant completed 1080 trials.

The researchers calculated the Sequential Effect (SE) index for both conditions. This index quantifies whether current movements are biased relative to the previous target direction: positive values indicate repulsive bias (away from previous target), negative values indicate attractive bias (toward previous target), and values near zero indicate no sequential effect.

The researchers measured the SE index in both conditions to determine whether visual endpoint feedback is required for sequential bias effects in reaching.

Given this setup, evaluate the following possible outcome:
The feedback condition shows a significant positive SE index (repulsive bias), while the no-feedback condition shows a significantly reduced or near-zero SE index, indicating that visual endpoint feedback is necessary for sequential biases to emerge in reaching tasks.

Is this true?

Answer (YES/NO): NO